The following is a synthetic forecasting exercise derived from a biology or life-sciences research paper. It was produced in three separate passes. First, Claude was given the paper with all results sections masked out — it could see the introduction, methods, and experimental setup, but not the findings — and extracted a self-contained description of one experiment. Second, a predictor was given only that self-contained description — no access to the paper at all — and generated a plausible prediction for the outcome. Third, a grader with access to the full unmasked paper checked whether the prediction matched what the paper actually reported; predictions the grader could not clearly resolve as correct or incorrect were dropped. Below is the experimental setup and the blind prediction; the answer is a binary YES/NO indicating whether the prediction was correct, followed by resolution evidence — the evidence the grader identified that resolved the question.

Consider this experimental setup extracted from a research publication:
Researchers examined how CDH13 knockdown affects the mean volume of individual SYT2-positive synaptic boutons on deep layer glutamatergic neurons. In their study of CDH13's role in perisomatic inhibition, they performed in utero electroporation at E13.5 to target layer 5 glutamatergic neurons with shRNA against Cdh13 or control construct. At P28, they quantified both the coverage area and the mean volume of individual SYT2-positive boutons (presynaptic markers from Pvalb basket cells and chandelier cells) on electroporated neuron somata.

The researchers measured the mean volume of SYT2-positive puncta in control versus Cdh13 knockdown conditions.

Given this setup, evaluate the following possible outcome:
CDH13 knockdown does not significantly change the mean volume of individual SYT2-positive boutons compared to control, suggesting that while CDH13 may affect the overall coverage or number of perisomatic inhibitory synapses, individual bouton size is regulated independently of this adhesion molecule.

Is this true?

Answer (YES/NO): YES